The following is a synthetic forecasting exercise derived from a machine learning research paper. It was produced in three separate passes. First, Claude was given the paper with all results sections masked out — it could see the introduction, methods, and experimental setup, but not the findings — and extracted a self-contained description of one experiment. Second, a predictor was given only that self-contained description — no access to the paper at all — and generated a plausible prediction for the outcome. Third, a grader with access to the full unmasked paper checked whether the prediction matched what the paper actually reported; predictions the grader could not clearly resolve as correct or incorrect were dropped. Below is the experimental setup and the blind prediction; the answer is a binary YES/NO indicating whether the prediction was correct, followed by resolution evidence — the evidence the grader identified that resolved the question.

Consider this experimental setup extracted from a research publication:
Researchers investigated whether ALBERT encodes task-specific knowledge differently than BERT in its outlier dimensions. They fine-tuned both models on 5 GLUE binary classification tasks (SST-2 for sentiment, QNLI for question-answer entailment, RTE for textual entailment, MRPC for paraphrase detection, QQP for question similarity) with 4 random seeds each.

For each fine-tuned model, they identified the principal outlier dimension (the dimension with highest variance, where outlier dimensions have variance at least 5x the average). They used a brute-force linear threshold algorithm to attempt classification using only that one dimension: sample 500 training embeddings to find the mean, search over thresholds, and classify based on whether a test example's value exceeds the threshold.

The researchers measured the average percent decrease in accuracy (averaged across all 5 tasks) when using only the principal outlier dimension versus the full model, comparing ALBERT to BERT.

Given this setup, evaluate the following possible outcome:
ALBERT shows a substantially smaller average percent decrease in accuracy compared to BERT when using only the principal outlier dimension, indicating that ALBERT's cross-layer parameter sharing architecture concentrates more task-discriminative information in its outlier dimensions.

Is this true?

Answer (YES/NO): YES